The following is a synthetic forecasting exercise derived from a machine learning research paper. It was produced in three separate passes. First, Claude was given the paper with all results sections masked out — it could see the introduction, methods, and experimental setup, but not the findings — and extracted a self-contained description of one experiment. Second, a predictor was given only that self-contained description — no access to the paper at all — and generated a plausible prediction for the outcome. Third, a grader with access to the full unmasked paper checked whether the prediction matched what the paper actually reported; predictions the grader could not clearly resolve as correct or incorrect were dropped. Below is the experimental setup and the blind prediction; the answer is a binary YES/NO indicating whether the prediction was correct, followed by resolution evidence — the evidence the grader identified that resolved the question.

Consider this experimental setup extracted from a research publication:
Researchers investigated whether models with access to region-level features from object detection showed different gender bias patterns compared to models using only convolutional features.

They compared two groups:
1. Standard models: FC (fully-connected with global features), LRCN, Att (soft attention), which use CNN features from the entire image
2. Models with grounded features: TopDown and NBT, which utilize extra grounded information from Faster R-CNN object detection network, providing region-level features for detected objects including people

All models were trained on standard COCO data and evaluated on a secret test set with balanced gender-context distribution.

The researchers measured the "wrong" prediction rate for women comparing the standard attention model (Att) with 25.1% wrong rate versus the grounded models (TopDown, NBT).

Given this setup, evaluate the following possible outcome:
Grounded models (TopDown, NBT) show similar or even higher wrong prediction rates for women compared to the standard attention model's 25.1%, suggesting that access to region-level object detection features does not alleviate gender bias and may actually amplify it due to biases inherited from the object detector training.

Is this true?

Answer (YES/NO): NO